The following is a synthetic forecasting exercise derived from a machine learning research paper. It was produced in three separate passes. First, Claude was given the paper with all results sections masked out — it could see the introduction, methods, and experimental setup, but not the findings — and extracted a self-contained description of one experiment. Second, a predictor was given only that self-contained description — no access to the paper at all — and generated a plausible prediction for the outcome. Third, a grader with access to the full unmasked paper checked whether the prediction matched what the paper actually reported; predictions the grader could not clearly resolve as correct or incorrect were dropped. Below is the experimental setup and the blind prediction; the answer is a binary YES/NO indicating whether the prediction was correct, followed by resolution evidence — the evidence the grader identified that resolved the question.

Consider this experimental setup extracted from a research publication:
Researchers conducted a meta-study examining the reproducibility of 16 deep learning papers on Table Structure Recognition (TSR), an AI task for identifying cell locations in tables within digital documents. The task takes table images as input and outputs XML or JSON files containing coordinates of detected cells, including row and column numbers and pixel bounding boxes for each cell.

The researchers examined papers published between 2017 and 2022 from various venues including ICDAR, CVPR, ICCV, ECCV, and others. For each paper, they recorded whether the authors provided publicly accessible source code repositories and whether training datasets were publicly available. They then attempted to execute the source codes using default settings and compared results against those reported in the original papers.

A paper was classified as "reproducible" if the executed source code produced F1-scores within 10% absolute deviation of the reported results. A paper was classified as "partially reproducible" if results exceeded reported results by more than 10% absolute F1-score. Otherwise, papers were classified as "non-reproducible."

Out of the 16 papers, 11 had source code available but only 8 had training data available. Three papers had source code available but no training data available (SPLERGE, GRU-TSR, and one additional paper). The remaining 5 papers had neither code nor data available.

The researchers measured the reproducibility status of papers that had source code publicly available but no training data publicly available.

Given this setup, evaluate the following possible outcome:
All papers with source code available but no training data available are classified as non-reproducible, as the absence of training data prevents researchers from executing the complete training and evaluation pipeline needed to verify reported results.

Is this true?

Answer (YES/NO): YES